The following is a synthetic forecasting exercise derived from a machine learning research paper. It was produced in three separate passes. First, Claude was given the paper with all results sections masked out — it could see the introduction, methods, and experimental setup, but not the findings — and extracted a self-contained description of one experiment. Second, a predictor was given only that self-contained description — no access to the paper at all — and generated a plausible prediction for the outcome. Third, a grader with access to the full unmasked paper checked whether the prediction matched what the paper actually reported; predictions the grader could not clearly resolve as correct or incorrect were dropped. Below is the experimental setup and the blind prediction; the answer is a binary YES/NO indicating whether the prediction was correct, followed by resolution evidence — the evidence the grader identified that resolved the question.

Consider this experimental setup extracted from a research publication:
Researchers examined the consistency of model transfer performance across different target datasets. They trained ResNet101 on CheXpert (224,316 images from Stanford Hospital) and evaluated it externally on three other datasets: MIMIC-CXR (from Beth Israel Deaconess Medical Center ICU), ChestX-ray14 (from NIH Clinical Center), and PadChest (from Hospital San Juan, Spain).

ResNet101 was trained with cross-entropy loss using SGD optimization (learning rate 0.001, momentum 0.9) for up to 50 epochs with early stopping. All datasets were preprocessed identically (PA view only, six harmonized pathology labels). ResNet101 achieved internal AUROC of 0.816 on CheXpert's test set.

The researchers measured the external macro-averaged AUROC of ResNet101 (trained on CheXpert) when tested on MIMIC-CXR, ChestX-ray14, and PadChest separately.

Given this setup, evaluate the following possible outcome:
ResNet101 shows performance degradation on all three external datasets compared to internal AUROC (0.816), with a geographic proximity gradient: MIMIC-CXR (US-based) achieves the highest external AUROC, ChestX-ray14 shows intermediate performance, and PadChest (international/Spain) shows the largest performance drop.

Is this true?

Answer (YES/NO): NO